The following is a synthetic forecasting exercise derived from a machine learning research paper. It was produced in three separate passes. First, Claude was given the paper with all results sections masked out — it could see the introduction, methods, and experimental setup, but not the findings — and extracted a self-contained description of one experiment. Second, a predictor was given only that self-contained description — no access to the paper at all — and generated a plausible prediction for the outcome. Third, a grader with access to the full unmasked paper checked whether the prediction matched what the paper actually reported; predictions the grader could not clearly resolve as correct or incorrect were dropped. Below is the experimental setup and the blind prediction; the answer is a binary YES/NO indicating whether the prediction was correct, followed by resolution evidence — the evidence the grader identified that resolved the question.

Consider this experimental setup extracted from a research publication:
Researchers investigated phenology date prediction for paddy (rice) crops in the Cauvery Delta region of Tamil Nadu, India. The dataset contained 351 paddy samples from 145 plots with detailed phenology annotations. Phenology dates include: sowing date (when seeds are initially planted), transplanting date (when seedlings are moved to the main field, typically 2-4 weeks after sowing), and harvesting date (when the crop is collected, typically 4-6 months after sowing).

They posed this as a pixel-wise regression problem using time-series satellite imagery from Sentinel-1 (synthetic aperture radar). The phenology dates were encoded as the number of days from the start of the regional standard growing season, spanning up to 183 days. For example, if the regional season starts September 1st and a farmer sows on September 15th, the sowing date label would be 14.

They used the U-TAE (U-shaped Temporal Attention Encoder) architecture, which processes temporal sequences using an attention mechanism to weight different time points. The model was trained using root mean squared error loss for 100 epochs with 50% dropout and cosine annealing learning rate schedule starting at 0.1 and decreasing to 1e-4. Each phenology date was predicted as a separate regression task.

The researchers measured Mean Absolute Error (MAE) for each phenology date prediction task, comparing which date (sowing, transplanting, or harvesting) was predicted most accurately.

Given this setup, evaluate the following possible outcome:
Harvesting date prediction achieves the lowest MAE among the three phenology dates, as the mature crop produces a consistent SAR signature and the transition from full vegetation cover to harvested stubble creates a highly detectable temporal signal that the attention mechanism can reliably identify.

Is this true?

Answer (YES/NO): NO